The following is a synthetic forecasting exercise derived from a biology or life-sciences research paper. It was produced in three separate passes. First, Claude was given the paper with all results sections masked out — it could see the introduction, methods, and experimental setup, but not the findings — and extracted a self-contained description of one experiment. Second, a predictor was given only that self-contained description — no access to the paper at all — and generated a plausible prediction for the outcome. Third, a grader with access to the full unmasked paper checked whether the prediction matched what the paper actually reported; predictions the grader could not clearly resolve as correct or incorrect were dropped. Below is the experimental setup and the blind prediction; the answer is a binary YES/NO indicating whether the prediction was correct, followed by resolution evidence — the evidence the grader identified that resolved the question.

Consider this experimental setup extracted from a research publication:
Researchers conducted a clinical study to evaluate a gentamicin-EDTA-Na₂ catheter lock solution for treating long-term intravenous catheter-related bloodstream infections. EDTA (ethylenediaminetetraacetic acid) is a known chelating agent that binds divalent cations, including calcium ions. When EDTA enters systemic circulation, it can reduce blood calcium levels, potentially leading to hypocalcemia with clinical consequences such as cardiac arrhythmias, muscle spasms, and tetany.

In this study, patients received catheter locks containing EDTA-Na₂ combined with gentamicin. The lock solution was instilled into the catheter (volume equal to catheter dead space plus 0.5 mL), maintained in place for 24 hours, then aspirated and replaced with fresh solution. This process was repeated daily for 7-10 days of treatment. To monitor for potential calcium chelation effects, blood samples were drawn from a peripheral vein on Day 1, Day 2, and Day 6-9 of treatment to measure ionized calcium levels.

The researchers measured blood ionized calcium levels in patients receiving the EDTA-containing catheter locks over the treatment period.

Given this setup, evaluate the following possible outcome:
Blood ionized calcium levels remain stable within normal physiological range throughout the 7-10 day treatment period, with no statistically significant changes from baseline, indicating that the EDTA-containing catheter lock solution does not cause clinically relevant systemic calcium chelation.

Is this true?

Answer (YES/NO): YES